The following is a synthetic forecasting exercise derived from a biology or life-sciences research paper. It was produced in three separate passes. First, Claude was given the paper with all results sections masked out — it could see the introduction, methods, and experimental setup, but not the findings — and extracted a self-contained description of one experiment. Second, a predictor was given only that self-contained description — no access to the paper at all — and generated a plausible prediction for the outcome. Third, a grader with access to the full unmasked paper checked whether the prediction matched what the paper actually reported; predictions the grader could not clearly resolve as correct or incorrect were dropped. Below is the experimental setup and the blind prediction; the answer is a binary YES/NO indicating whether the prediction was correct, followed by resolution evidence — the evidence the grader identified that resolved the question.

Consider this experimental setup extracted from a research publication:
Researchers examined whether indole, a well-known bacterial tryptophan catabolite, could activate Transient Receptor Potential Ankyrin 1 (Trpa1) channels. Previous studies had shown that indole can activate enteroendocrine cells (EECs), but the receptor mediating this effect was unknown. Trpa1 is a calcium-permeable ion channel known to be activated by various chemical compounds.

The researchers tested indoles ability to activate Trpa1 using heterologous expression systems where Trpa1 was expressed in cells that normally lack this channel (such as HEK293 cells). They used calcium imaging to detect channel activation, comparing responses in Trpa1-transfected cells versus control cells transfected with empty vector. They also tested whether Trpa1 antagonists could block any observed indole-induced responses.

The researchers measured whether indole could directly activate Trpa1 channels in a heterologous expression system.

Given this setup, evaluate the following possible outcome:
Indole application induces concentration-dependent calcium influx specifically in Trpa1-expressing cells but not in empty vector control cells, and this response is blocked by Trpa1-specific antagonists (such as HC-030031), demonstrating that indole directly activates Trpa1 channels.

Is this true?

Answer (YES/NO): YES